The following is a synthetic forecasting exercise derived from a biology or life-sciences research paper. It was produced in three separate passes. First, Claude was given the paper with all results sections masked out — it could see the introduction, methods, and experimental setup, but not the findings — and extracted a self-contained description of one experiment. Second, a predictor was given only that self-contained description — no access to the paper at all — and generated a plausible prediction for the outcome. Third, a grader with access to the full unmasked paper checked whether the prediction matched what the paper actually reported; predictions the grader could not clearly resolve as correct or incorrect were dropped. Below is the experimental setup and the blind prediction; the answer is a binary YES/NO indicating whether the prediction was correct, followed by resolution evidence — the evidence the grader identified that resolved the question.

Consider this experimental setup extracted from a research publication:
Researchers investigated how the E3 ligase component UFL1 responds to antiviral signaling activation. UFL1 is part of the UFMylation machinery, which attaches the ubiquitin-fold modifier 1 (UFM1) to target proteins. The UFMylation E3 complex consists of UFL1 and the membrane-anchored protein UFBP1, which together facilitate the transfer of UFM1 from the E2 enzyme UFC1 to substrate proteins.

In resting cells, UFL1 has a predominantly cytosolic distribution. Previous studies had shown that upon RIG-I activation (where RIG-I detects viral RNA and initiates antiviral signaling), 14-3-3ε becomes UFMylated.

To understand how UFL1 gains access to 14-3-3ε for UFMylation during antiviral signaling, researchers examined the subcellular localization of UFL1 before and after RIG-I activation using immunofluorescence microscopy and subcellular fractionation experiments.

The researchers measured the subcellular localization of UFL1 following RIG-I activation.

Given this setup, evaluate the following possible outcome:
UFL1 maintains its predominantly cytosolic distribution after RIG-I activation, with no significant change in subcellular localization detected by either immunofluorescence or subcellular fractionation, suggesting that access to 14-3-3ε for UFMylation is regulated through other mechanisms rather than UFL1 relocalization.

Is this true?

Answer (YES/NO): NO